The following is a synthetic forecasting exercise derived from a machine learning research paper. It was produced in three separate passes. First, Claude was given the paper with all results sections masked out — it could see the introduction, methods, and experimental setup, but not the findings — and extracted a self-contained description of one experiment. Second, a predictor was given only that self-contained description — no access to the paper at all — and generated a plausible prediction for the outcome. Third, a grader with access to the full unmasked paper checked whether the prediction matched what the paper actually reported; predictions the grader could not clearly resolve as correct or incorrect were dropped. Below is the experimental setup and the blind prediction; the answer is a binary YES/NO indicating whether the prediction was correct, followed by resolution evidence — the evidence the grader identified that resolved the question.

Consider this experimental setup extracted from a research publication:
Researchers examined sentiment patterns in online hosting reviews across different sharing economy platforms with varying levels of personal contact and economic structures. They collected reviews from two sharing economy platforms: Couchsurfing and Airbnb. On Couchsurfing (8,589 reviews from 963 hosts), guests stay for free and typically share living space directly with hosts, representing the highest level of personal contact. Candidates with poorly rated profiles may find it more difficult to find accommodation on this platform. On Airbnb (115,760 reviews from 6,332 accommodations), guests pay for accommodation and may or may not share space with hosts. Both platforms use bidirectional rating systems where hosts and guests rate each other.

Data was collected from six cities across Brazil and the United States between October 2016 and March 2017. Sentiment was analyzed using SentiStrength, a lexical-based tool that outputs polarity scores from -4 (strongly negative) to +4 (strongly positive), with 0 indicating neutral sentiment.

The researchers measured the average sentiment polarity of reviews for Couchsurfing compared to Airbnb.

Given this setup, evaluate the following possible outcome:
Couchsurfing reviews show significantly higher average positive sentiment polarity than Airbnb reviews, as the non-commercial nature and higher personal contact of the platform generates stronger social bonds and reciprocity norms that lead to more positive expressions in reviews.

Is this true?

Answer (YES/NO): YES